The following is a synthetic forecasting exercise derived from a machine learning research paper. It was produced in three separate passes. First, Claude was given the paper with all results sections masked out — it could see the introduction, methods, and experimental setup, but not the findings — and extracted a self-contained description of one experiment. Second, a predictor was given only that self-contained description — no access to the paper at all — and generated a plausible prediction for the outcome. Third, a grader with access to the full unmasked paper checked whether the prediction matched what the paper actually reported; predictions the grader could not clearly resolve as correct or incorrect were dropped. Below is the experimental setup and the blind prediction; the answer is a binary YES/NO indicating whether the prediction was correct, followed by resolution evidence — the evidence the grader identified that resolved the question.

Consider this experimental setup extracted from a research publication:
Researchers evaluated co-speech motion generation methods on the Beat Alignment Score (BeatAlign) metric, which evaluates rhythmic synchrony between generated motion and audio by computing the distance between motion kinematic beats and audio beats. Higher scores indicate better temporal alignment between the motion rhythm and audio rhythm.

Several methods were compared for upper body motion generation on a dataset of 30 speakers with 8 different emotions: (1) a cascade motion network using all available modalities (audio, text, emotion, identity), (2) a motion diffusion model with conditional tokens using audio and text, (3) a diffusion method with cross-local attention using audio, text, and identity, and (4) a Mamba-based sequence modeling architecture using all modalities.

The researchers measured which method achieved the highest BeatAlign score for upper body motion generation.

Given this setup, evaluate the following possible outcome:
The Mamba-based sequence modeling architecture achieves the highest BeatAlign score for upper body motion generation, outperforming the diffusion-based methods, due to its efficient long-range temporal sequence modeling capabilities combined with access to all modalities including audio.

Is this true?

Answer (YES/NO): YES